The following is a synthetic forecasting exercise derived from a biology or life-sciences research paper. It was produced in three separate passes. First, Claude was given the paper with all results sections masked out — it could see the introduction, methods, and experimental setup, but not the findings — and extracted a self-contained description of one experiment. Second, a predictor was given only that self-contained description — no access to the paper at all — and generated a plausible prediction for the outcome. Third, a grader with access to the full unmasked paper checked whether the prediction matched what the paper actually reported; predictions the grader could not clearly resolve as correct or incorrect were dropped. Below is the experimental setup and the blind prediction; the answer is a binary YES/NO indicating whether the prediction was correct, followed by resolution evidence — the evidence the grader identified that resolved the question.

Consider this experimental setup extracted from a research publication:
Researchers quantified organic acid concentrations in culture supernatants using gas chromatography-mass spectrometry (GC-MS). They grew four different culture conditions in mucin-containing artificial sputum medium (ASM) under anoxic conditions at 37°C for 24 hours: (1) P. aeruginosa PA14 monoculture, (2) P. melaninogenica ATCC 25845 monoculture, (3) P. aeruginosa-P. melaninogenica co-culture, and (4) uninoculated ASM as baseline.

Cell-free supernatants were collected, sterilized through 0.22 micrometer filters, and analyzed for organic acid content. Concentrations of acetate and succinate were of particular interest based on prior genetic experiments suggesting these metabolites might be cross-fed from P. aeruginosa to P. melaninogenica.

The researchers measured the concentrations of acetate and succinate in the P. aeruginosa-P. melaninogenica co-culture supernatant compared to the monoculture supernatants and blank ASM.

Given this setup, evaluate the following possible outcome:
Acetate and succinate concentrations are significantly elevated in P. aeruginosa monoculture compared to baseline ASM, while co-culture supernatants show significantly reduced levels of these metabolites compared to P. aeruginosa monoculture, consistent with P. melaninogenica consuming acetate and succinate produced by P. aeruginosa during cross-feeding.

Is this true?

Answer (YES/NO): NO